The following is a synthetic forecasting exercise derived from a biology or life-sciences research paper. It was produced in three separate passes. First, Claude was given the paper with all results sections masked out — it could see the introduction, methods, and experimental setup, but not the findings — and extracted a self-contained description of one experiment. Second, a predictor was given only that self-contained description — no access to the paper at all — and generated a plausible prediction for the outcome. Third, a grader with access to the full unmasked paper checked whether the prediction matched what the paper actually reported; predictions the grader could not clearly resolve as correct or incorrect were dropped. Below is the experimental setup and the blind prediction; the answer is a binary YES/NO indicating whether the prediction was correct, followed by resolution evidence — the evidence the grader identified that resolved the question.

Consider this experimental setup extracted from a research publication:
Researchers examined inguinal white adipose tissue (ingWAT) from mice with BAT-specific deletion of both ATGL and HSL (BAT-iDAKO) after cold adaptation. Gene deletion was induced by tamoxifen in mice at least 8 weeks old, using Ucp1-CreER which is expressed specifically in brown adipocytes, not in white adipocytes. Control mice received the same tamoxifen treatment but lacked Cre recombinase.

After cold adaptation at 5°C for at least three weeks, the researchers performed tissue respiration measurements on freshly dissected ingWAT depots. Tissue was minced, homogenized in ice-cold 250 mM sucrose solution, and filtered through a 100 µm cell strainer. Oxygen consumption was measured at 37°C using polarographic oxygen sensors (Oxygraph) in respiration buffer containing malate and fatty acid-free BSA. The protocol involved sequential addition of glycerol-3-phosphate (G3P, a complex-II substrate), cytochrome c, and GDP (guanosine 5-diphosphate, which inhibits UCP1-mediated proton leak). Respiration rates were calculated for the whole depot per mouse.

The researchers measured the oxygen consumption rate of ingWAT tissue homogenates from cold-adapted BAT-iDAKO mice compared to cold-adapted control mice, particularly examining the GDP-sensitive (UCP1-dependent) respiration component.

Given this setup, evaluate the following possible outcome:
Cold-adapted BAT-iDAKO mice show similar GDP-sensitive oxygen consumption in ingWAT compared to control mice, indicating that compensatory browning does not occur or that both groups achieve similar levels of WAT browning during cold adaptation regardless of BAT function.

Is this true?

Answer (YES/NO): NO